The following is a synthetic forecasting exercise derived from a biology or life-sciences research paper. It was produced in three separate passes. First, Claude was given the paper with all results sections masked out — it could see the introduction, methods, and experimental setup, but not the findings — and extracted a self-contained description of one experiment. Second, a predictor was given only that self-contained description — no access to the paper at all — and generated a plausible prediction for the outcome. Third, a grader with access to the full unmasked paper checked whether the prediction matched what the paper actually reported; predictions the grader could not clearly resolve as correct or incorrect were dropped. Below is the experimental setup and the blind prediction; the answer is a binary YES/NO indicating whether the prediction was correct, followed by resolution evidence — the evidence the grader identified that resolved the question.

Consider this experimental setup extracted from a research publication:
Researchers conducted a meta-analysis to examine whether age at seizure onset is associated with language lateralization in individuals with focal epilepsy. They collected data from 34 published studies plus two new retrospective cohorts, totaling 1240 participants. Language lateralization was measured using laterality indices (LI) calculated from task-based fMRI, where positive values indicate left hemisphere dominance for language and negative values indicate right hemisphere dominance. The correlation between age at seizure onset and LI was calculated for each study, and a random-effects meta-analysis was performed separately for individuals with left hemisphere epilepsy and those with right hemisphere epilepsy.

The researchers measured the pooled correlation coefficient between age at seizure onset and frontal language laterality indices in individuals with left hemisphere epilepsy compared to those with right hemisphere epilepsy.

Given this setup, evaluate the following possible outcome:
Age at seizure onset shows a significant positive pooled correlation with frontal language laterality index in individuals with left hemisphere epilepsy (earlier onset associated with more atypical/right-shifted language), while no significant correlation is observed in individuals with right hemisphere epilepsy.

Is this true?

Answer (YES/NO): YES